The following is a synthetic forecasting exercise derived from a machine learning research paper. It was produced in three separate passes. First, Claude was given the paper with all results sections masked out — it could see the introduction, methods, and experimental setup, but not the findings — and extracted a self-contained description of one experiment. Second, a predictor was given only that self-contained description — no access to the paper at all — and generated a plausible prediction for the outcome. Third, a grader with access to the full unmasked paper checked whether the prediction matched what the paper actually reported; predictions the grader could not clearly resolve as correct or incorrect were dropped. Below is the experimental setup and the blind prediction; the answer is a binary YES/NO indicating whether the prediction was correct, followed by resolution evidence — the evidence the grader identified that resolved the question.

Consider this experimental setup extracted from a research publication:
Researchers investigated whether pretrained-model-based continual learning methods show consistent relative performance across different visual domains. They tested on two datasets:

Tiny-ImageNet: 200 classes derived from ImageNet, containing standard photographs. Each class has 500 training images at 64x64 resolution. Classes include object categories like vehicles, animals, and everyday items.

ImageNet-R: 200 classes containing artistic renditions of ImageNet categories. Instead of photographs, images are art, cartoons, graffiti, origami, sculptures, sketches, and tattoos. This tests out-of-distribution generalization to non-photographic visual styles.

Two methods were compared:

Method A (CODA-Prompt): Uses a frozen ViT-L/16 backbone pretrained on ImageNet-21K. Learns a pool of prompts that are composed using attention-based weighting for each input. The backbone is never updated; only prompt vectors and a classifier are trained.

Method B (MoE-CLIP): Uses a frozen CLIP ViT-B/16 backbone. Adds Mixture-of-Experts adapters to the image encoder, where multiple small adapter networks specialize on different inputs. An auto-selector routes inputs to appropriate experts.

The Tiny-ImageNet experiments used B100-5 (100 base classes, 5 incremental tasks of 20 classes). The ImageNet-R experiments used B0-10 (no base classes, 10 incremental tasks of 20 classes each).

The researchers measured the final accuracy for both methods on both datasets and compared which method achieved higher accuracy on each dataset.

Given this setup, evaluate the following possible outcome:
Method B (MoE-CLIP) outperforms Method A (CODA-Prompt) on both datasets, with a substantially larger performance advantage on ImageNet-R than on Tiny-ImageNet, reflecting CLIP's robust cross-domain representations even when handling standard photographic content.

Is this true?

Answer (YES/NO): NO